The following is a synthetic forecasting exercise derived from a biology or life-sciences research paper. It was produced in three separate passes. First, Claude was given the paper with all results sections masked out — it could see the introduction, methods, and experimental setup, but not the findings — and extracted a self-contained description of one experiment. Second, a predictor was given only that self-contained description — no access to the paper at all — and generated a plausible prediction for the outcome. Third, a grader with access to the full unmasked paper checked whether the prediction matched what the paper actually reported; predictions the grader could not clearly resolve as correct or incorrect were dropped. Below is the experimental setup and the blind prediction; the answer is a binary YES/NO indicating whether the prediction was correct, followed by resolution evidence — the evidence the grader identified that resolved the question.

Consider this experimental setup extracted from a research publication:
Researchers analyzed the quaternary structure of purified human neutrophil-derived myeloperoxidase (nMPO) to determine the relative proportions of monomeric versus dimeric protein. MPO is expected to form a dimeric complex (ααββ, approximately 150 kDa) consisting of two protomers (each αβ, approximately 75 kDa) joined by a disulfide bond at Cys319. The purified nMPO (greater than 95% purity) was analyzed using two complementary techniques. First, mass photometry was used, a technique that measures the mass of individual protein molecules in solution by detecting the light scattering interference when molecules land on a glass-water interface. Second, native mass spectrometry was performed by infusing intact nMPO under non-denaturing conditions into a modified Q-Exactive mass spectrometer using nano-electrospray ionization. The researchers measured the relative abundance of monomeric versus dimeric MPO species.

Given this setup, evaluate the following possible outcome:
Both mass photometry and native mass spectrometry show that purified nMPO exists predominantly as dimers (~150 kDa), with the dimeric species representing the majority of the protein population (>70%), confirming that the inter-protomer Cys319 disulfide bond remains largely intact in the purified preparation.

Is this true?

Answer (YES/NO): YES